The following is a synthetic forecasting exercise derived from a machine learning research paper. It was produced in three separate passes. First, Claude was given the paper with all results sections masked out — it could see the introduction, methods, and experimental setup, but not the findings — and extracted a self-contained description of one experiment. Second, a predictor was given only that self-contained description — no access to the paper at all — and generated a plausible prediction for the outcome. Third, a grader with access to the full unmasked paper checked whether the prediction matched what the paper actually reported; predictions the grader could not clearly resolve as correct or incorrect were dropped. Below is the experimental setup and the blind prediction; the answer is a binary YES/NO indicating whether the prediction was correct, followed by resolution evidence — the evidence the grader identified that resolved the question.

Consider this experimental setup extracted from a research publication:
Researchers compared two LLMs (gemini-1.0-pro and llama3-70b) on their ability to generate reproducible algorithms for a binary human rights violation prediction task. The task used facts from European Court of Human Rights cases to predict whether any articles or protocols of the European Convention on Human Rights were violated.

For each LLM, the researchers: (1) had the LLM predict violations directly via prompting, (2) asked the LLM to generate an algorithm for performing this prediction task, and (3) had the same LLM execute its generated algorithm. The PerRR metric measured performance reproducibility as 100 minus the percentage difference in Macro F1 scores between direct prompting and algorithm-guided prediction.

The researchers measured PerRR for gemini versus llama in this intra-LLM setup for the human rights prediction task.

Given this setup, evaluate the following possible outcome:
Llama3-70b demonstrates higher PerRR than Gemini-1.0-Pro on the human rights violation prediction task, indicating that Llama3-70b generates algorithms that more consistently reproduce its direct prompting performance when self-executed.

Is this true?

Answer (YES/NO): YES